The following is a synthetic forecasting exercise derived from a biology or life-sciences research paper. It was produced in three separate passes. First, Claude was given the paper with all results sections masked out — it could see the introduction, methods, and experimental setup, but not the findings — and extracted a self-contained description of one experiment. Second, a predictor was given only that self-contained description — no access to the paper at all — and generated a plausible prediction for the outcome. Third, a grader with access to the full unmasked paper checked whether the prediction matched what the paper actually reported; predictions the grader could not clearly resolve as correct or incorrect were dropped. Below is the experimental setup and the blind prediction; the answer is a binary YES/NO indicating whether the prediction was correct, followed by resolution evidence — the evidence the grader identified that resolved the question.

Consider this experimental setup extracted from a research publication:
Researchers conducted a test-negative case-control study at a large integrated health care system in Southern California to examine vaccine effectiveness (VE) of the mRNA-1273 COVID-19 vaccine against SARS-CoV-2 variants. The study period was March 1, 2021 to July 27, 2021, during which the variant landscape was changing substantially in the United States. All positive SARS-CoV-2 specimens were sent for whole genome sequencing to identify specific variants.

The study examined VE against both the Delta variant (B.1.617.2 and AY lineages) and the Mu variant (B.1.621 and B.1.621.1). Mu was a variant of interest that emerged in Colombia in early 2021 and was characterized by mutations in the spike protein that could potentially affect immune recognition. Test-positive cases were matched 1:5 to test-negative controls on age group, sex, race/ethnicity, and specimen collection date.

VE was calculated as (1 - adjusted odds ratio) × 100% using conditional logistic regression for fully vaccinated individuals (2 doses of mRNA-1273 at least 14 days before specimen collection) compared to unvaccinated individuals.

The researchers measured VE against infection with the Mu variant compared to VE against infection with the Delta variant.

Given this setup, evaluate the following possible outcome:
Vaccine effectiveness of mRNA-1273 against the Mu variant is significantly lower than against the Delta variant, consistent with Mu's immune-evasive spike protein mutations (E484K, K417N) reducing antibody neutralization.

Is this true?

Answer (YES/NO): NO